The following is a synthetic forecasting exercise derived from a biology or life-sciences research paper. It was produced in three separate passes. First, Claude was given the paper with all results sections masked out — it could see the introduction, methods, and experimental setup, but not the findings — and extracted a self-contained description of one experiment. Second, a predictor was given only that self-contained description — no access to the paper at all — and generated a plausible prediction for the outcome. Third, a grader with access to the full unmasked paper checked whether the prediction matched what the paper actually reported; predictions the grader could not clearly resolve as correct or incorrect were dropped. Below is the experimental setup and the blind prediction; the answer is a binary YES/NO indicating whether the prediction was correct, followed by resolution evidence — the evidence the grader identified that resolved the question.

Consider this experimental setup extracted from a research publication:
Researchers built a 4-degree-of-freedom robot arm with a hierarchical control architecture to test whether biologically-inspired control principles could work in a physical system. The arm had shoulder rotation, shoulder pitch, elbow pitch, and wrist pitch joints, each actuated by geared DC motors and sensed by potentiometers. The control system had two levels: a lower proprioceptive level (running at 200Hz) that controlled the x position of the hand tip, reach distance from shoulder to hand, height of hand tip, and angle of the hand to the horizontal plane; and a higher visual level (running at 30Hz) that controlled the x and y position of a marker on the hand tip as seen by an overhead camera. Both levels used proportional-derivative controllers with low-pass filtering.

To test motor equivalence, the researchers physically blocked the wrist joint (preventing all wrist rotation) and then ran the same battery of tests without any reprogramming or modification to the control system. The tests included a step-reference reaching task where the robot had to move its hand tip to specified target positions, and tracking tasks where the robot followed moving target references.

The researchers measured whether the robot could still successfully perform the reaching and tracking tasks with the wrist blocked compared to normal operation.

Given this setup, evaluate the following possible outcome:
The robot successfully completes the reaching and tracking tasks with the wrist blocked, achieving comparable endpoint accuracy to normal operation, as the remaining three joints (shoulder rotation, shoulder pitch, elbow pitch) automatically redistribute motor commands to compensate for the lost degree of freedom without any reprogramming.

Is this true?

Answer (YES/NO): YES